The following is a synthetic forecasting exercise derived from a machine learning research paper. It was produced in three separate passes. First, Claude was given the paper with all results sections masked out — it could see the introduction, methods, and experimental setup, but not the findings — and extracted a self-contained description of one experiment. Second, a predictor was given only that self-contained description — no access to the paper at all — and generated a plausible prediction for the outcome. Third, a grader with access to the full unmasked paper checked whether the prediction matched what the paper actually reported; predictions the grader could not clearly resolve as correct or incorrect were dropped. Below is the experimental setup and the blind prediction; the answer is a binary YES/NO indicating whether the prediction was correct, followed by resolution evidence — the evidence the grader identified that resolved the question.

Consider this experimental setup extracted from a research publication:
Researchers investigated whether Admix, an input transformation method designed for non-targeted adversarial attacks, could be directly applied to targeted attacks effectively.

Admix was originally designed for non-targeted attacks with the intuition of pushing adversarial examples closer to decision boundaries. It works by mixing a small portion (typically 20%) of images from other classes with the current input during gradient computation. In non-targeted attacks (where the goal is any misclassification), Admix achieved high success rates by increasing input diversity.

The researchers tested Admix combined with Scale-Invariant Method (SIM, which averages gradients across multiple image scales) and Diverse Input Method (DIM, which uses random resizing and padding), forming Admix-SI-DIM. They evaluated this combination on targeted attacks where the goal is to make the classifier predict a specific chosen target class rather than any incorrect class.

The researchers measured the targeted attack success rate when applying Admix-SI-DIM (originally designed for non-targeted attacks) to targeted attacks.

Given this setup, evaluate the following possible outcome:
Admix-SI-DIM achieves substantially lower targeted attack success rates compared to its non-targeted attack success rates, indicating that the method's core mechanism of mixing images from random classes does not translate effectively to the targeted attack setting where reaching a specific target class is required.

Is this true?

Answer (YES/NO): YES